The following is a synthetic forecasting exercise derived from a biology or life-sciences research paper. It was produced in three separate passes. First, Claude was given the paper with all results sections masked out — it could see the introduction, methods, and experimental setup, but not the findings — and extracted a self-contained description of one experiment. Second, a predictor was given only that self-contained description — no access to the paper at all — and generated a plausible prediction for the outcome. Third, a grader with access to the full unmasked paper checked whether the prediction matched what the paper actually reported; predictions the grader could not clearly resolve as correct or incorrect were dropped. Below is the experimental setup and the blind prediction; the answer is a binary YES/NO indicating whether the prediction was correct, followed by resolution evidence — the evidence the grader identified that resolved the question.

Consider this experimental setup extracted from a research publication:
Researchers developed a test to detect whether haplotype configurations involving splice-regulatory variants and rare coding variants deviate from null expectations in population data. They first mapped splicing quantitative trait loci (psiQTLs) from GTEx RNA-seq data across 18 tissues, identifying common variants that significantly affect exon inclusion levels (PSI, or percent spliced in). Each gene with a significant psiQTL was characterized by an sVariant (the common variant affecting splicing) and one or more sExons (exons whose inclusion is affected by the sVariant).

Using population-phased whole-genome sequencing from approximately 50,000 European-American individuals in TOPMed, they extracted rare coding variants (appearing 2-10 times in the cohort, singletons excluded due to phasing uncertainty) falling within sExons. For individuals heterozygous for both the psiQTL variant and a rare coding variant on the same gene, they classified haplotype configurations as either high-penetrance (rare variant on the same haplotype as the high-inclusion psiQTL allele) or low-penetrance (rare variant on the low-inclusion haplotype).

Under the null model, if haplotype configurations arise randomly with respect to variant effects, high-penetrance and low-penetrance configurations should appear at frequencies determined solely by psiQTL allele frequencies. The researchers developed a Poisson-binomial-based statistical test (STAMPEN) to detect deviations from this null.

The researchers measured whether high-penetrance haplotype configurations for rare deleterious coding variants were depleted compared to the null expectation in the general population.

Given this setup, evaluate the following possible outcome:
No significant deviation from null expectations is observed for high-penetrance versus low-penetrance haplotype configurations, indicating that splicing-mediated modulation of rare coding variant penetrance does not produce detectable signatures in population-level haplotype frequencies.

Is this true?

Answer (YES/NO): NO